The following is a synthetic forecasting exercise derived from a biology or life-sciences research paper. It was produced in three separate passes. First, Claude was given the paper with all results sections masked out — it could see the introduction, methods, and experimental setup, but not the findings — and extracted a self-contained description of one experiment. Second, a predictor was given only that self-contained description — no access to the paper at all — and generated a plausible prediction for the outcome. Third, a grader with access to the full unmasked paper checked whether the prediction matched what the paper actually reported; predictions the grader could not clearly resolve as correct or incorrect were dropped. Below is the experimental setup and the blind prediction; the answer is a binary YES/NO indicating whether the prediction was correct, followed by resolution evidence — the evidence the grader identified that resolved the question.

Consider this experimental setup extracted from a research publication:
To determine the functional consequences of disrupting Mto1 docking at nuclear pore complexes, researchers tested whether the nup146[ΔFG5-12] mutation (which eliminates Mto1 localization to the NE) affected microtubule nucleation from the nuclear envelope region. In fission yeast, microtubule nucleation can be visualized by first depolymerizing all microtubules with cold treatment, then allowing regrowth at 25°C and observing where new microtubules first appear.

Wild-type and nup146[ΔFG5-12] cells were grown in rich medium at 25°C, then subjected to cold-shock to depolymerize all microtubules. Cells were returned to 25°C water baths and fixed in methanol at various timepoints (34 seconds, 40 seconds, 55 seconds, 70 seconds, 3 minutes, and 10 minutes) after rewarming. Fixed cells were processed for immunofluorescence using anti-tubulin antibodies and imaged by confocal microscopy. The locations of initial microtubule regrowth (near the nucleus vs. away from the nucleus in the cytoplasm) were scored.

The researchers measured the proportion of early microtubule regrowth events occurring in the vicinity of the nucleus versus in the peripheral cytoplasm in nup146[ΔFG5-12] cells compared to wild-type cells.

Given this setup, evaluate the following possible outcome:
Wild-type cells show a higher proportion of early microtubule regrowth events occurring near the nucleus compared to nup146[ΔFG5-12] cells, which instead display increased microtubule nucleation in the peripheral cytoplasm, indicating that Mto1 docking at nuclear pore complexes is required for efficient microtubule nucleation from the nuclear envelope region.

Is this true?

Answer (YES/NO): YES